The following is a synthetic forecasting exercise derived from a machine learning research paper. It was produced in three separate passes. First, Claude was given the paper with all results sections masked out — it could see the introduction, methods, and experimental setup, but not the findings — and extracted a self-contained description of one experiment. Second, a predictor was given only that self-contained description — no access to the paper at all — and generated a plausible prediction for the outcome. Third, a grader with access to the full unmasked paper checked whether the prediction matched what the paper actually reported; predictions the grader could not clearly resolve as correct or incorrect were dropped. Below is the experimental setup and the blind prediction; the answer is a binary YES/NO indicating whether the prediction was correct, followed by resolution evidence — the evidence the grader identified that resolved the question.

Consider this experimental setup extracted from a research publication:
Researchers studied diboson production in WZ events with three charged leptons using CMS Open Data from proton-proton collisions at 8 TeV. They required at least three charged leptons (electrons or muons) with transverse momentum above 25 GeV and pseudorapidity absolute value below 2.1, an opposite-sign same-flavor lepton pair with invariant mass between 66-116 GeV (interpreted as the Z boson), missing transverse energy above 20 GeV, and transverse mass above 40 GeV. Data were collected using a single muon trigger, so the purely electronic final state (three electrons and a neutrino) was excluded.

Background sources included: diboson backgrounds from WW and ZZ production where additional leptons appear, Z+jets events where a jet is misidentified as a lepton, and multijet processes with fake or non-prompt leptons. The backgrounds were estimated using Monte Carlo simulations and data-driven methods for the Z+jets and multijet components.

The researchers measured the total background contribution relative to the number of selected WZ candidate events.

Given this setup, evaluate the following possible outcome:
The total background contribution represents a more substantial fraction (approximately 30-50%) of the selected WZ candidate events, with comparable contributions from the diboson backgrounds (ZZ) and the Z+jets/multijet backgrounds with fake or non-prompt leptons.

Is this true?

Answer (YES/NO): NO